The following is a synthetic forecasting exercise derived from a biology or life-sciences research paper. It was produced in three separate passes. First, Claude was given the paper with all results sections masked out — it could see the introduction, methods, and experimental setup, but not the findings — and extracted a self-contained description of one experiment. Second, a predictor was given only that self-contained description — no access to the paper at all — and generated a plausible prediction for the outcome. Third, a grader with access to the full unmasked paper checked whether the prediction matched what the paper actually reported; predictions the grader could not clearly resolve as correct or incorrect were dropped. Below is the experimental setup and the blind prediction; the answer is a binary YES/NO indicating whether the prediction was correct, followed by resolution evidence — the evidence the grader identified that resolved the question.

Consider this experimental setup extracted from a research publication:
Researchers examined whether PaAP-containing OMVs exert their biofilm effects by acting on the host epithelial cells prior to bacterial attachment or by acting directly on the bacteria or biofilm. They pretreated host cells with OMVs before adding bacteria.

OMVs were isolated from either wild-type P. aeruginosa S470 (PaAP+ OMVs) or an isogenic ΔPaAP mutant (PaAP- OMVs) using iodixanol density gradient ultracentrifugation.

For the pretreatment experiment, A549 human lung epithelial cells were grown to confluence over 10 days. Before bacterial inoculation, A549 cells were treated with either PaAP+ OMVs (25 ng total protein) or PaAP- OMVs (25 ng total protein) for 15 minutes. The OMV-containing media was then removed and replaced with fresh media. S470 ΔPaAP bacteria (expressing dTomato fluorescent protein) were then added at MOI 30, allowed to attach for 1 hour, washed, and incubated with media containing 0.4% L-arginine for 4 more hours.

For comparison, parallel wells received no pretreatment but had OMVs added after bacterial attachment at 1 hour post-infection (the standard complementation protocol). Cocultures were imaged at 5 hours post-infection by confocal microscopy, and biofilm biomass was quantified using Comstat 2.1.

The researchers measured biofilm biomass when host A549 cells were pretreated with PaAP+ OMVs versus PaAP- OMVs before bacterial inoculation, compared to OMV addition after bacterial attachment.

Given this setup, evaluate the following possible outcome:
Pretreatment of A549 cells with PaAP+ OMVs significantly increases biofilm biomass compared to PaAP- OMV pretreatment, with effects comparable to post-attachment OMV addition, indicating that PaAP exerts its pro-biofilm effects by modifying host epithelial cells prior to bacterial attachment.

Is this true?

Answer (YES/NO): NO